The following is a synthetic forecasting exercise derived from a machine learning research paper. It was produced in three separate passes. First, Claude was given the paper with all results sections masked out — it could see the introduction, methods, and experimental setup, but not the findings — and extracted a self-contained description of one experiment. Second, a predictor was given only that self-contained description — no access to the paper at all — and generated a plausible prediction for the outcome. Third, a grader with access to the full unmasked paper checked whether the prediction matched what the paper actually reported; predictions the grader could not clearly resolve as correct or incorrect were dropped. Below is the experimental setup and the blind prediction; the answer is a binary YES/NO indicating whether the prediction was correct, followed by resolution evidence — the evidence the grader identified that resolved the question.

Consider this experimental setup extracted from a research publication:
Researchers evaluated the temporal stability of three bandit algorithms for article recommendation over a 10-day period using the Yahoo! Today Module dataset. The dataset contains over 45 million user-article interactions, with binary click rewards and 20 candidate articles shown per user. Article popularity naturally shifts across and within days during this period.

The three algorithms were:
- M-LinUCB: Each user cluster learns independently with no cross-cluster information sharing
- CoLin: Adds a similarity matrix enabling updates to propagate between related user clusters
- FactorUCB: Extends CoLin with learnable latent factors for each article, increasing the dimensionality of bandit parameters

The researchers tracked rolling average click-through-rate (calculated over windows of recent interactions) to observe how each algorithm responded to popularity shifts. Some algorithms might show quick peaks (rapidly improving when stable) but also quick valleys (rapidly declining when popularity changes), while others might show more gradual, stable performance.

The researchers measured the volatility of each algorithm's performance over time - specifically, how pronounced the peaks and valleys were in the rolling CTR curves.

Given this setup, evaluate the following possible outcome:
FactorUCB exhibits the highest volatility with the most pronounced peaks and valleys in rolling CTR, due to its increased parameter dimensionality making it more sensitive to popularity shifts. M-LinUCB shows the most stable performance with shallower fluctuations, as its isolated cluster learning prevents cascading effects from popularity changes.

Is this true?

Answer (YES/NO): NO